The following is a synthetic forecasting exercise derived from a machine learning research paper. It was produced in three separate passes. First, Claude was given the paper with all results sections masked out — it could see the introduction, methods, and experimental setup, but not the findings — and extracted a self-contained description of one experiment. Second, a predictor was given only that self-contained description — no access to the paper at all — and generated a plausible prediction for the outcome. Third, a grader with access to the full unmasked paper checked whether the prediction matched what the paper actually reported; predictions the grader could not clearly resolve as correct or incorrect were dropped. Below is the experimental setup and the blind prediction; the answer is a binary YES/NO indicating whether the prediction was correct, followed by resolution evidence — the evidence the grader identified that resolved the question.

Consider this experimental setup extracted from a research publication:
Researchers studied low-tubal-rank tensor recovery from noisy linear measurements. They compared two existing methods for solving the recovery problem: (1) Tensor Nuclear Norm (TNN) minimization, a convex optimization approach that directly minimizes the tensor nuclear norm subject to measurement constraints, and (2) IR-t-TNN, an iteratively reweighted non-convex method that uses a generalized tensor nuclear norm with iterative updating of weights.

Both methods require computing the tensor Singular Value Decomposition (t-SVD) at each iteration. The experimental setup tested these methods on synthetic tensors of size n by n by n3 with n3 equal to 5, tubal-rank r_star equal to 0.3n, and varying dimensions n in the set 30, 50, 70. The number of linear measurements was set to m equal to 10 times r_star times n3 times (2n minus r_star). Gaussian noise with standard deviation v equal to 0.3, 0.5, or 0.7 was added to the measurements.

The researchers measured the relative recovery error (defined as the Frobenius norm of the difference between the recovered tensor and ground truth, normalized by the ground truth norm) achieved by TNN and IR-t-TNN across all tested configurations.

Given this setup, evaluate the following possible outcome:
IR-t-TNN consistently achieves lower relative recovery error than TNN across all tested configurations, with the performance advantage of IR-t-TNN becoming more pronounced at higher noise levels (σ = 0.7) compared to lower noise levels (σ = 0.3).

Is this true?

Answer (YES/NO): NO